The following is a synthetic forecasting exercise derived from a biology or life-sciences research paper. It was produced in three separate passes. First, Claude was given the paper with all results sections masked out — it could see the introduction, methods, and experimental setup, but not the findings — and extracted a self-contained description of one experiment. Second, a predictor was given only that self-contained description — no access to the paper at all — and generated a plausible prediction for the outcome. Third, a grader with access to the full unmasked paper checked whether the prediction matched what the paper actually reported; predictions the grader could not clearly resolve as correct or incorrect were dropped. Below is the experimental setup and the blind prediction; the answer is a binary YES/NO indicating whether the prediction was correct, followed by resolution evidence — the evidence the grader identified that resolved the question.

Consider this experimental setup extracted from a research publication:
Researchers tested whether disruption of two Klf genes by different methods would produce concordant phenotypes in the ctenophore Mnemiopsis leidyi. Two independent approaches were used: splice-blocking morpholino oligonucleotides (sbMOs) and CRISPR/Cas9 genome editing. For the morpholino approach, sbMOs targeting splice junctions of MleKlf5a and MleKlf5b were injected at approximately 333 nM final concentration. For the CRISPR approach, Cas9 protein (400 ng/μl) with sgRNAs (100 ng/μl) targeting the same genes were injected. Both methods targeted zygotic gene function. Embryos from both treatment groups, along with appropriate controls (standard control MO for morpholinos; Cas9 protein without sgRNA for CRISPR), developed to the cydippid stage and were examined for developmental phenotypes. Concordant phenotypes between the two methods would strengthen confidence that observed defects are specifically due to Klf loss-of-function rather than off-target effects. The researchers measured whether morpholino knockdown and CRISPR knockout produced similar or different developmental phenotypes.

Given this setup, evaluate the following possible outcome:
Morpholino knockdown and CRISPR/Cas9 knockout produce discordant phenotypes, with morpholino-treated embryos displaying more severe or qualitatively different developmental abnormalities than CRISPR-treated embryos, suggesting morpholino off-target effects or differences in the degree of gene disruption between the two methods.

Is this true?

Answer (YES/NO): NO